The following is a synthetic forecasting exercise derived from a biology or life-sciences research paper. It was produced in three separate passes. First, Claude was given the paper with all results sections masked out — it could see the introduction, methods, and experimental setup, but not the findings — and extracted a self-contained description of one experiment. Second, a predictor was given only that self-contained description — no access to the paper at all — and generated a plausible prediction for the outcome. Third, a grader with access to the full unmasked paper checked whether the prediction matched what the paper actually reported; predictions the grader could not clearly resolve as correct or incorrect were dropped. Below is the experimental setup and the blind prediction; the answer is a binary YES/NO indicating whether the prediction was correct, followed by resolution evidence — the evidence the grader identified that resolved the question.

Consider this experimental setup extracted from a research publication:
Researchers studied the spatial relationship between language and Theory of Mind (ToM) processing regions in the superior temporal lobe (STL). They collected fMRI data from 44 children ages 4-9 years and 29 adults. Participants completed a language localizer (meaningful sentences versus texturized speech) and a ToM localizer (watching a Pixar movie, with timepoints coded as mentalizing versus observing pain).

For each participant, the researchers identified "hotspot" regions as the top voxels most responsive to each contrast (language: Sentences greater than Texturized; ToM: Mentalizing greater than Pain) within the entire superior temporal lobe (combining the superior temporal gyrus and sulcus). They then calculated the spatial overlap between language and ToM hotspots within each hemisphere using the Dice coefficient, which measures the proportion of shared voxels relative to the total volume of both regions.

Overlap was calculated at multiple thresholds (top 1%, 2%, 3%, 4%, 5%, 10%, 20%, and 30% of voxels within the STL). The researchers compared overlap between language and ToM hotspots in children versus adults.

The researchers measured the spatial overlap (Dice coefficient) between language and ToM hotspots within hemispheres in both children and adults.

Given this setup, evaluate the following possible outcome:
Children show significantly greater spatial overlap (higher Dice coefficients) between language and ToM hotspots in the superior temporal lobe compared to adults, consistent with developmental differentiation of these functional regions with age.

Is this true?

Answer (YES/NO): NO